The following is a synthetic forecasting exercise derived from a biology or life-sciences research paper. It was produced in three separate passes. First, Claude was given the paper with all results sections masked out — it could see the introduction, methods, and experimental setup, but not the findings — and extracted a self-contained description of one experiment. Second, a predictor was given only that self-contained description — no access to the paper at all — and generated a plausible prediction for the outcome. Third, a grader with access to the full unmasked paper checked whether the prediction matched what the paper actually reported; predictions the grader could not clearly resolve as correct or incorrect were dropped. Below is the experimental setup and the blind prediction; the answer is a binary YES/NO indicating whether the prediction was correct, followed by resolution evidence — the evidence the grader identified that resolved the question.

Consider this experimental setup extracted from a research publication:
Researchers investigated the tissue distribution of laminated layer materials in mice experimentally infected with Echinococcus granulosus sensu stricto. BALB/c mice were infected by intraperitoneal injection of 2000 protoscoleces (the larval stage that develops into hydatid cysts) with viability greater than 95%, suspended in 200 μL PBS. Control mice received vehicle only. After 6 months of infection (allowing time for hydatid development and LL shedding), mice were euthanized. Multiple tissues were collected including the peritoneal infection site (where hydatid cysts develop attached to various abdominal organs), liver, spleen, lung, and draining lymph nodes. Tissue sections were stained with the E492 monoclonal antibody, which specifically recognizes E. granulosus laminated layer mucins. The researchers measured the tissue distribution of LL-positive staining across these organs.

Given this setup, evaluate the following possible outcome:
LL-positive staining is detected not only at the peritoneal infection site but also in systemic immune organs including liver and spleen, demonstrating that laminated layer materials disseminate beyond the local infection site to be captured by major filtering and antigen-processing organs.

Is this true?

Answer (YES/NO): YES